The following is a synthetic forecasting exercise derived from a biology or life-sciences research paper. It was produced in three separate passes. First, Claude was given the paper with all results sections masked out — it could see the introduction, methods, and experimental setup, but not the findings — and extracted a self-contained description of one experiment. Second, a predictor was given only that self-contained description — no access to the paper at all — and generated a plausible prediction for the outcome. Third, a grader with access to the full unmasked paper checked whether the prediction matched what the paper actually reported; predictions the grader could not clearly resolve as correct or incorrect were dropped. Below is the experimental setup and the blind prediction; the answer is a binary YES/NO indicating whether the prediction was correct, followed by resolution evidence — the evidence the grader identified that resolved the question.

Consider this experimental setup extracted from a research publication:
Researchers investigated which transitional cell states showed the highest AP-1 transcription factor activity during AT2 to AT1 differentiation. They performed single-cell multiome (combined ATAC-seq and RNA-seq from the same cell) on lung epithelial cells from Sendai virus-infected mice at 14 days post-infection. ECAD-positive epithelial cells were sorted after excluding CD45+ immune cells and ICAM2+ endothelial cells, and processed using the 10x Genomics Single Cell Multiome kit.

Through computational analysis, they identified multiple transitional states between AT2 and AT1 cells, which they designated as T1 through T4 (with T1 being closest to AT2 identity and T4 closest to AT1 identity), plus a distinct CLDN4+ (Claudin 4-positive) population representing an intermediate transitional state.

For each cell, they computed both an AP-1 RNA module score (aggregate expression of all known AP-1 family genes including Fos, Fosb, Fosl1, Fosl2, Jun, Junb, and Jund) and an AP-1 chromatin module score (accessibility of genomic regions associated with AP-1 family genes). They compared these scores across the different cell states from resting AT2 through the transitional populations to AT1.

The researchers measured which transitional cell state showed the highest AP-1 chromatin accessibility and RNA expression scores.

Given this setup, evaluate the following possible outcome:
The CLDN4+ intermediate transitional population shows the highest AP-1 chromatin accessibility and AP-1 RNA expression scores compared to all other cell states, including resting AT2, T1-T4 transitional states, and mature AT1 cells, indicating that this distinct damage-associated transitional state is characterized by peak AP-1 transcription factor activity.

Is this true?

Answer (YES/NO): NO